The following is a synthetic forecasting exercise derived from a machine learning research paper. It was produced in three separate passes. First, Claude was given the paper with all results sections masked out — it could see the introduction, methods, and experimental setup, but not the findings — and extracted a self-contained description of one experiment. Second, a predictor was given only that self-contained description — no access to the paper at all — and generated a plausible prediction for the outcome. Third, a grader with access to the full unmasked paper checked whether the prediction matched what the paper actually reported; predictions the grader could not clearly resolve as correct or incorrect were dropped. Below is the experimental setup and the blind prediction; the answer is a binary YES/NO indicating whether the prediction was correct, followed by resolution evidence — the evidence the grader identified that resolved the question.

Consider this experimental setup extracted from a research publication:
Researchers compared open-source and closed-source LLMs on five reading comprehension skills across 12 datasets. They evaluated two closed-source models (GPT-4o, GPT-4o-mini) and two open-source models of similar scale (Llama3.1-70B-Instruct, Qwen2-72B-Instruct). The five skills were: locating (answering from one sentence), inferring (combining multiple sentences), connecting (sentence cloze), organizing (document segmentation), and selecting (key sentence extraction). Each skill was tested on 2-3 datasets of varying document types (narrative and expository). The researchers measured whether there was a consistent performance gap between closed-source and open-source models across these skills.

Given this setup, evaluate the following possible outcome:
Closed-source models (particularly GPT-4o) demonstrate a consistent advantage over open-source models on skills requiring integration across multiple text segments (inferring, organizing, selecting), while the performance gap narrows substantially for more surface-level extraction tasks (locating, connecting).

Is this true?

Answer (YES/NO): NO